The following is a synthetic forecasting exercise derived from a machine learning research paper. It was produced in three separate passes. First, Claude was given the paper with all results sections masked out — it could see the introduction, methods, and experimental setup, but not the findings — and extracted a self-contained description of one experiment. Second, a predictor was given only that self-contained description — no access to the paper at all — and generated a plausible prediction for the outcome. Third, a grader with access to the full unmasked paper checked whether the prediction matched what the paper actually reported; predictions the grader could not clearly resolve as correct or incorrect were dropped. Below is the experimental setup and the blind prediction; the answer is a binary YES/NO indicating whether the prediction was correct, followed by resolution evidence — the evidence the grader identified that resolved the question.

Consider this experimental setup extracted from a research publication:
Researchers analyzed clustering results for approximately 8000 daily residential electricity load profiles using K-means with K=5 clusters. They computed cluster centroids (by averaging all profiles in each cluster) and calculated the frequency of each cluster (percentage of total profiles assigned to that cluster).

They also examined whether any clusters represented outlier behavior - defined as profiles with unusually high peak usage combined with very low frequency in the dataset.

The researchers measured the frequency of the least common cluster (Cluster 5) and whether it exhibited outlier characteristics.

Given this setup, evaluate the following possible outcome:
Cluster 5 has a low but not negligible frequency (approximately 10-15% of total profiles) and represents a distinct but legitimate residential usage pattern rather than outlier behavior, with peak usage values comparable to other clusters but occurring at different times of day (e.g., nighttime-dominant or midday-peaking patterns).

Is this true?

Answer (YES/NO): NO